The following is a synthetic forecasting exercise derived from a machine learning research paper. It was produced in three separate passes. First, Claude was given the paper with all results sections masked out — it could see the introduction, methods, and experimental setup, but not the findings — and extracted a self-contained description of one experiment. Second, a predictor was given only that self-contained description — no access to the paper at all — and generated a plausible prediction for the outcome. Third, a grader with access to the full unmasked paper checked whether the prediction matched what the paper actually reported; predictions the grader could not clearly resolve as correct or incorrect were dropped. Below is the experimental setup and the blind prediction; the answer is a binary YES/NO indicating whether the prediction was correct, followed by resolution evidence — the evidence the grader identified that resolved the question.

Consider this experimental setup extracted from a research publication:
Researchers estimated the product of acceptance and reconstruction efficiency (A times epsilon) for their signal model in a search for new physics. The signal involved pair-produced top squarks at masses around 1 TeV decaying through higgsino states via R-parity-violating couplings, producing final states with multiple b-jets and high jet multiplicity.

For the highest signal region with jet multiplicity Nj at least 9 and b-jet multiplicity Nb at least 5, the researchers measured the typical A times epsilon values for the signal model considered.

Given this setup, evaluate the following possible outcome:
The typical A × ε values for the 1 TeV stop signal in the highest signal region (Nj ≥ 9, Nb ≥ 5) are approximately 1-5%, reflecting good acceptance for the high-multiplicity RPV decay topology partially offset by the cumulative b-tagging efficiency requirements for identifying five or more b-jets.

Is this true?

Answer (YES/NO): YES